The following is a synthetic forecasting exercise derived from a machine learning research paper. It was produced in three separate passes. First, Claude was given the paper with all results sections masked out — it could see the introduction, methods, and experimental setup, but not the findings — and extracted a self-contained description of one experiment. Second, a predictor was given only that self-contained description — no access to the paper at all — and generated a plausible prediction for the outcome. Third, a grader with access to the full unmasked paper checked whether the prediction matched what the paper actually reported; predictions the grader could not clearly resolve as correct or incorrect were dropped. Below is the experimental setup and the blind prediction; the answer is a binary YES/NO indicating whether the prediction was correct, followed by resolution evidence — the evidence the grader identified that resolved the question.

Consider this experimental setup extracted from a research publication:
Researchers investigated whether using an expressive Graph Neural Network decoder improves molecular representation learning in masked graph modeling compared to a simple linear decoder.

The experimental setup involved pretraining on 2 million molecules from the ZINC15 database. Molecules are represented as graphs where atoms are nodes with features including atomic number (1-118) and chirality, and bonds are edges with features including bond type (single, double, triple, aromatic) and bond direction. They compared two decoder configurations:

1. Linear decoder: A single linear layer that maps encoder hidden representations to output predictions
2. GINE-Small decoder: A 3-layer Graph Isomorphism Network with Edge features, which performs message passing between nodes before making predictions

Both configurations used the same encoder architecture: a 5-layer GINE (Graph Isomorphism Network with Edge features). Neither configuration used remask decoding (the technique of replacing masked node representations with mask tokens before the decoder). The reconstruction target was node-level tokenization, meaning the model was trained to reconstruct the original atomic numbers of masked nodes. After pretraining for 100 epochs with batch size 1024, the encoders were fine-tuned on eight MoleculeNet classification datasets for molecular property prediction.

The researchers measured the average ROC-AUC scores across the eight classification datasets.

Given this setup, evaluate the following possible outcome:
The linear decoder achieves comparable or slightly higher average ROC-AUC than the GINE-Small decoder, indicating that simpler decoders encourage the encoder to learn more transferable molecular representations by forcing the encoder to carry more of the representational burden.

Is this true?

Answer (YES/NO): YES